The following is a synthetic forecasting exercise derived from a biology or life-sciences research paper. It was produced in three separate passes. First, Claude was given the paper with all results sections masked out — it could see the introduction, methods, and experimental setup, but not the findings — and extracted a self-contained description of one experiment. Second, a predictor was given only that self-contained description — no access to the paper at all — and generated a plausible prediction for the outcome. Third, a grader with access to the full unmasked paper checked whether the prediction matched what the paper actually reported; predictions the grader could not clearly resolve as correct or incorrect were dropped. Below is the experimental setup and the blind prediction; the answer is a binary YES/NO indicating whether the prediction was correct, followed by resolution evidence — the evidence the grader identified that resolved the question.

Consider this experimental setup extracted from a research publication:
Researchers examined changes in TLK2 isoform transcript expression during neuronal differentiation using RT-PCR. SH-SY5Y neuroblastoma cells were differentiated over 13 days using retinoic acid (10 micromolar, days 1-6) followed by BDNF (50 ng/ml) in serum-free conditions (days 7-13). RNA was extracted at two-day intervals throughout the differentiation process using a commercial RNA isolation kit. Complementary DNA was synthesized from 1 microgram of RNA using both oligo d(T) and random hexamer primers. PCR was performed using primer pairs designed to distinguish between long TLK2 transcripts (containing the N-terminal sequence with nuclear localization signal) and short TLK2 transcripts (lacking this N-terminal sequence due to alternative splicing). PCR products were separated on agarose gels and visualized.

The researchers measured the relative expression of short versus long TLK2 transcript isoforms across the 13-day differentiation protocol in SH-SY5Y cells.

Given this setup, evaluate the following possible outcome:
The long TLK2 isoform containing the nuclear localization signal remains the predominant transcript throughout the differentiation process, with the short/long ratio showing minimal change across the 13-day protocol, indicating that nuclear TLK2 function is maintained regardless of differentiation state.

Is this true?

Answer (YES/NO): NO